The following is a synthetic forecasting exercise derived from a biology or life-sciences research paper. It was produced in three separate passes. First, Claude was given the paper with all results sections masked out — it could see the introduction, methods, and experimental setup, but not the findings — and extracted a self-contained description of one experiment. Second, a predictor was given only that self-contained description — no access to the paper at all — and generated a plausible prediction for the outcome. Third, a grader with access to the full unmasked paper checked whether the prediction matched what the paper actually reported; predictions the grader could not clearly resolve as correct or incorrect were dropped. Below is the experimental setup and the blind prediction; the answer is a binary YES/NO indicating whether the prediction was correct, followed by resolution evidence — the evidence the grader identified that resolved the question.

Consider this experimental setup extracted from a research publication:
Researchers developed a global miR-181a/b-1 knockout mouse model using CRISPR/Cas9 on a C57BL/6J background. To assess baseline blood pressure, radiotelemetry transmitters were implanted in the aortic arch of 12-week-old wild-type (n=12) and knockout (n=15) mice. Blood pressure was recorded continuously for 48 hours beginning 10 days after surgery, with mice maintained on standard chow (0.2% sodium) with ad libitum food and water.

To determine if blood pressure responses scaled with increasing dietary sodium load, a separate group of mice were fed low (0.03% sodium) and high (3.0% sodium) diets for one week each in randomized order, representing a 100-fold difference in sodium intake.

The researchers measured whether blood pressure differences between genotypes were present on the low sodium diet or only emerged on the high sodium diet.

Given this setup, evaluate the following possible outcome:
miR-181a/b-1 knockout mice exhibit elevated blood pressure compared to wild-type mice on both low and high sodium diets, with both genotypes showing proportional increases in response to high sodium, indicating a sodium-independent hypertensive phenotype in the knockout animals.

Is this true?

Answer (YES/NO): NO